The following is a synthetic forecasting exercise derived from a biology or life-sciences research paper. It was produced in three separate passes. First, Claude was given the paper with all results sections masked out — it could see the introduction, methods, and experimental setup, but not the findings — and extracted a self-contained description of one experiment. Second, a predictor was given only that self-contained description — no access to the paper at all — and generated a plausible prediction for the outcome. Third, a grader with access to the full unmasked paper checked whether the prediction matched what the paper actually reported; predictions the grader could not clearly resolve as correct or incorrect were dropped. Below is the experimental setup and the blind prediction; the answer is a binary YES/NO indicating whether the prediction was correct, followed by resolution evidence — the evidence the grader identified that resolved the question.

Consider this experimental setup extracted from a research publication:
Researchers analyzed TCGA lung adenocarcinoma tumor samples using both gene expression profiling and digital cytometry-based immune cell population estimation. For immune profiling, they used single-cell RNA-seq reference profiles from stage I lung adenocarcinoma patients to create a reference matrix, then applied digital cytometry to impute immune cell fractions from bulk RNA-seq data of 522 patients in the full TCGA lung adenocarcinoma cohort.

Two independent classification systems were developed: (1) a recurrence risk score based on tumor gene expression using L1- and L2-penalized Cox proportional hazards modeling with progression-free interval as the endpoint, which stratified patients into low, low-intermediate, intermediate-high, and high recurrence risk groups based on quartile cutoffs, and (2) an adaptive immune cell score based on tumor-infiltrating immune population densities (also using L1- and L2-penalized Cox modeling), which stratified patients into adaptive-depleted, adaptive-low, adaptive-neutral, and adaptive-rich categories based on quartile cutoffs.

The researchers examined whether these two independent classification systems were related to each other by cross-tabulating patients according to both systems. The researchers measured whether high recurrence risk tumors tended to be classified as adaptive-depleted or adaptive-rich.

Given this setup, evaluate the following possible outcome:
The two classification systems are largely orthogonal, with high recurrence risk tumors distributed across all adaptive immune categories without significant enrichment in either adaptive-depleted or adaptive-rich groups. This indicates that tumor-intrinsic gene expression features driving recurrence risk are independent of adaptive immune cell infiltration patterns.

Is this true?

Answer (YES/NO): NO